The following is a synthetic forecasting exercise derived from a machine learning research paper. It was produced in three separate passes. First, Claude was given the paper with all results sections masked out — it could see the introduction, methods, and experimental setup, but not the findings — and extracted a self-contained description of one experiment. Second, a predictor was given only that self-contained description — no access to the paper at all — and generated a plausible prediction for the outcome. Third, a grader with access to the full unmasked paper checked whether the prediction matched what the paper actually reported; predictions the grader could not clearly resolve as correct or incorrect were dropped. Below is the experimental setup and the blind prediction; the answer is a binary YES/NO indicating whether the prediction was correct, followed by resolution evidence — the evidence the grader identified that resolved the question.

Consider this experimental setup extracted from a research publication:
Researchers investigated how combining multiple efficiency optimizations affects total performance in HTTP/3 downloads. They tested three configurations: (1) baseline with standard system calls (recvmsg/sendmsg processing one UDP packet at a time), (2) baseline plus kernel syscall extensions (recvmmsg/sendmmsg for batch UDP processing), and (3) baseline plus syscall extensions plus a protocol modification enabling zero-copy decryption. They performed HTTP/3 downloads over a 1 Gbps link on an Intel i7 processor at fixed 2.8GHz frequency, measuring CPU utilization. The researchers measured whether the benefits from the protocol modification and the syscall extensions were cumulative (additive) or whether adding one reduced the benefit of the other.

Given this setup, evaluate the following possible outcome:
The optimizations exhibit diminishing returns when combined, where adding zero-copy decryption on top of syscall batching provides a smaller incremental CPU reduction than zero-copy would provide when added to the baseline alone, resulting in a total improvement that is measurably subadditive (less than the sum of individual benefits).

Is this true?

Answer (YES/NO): NO